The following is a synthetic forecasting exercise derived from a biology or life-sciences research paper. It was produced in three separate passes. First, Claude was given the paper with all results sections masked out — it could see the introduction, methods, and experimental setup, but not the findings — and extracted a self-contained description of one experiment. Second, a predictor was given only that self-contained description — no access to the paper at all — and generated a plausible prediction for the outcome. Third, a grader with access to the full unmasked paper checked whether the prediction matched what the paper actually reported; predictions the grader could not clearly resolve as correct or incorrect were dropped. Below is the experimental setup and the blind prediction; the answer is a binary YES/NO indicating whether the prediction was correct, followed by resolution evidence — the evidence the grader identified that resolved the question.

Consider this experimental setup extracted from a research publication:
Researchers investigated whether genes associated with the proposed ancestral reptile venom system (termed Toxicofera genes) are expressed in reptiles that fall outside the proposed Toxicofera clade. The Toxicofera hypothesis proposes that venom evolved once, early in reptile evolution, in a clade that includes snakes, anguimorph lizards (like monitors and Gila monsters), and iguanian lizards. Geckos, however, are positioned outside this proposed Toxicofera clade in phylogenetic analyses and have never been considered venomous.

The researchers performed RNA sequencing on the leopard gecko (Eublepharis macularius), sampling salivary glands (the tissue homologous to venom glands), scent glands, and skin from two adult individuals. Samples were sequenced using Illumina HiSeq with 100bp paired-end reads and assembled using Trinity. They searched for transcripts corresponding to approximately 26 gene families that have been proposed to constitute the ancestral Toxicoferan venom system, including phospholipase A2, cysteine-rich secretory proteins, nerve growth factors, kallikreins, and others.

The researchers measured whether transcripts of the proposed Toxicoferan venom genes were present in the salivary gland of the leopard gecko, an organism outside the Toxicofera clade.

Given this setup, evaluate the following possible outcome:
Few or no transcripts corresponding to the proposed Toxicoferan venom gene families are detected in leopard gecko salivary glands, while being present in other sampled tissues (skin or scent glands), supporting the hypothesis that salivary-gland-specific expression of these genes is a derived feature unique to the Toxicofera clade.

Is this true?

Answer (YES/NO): NO